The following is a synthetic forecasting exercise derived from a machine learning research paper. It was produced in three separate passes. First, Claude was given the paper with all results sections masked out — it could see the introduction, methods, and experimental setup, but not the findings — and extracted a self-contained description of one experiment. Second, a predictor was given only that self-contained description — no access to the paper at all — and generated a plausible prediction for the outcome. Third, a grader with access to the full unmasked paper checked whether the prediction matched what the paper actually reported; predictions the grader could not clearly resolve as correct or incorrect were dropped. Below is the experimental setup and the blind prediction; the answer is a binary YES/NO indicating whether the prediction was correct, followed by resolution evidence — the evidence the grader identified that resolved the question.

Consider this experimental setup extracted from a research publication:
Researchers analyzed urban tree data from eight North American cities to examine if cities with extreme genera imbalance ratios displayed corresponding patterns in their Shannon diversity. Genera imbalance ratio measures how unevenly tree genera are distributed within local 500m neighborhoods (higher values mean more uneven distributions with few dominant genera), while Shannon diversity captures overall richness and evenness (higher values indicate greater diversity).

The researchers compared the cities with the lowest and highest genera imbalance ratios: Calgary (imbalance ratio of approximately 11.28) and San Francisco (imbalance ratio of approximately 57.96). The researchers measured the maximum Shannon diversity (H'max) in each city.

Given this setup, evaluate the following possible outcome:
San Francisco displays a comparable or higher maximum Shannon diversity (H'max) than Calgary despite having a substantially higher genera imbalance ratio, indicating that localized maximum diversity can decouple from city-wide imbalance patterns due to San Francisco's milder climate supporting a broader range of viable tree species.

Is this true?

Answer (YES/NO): YES